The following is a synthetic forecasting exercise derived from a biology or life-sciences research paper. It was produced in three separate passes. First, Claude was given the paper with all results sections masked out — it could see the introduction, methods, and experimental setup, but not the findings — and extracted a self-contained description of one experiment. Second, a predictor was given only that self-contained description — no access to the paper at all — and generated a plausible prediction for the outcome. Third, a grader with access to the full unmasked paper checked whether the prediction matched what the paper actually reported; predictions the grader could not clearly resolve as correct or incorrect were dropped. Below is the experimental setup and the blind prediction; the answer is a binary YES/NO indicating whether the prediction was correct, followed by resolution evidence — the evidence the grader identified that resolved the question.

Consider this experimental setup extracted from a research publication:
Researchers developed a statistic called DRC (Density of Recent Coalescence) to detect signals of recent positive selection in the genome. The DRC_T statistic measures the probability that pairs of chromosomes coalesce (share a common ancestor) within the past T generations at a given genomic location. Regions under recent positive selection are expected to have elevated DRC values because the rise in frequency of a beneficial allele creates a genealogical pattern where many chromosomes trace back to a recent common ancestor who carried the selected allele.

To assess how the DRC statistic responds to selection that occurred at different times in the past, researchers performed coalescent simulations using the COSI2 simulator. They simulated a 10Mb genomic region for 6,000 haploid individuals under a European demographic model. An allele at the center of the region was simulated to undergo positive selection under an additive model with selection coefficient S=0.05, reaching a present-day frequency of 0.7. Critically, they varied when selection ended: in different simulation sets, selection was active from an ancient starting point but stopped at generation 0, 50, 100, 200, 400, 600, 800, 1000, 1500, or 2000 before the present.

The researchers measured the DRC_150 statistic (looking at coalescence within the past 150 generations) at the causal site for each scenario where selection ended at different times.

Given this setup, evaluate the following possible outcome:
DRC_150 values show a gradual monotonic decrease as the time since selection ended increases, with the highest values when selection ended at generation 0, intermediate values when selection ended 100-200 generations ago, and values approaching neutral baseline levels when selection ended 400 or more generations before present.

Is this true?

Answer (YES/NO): NO